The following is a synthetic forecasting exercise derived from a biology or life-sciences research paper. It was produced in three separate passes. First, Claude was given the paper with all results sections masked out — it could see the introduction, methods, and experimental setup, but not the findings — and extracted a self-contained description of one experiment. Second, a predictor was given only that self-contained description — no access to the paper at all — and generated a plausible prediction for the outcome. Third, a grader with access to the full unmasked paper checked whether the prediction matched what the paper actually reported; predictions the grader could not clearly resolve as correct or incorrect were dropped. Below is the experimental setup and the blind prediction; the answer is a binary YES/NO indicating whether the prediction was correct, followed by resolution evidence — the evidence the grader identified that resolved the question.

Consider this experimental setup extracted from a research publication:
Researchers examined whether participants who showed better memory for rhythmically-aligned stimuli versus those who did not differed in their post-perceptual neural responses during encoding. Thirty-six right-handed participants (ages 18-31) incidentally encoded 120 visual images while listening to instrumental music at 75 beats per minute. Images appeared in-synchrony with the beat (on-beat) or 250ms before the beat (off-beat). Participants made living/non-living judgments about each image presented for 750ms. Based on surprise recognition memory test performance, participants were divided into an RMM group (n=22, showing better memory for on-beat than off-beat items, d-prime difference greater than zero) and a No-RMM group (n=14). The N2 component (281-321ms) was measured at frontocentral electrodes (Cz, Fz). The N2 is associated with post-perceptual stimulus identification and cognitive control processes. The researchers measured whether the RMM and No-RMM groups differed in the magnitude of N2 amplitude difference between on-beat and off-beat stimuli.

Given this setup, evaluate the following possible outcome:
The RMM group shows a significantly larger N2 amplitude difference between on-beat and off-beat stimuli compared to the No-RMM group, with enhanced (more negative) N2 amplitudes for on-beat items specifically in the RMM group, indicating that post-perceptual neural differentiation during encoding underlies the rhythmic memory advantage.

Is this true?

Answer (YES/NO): YES